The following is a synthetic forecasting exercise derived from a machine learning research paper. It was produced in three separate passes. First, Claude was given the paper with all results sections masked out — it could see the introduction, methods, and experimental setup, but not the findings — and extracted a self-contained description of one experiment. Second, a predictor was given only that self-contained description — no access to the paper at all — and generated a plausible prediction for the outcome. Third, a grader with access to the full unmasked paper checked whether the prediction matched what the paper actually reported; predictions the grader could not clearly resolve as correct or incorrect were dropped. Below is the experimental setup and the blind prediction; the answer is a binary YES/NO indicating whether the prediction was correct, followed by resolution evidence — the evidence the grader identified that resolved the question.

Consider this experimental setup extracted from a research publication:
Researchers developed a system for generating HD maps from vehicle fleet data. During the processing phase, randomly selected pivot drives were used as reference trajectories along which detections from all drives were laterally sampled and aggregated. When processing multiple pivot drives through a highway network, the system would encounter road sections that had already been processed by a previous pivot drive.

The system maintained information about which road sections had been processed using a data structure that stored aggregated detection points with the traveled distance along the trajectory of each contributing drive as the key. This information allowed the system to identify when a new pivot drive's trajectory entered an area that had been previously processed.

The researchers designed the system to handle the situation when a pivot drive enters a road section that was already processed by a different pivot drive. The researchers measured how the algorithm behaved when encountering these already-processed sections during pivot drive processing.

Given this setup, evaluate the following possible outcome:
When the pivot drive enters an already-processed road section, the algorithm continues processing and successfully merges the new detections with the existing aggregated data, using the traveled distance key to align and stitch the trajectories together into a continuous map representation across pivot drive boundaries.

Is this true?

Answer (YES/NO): NO